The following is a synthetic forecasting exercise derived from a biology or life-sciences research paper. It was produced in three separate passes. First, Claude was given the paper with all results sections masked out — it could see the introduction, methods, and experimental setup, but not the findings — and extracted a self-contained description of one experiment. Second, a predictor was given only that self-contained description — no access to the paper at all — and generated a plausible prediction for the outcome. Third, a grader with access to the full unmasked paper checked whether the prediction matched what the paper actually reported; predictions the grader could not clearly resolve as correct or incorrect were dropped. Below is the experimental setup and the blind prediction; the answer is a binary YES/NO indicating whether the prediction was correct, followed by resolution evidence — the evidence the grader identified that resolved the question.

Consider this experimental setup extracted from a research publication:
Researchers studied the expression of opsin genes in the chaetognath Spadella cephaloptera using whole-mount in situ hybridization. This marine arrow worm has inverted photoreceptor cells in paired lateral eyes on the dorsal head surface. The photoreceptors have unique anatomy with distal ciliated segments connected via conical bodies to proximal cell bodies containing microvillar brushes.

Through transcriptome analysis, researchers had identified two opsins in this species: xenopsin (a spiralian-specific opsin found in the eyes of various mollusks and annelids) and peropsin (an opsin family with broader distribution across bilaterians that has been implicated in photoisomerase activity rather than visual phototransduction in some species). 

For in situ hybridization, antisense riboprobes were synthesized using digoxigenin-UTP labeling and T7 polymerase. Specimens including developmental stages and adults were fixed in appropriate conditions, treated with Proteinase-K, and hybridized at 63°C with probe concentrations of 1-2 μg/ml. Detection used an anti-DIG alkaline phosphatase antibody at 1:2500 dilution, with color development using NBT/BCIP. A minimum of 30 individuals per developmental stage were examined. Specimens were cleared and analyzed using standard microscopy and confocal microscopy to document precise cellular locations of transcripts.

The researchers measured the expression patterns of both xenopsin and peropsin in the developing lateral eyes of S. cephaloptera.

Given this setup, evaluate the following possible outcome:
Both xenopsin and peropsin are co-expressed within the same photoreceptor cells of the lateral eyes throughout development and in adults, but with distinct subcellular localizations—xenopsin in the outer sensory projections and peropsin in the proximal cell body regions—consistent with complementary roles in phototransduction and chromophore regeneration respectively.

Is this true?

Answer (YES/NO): NO